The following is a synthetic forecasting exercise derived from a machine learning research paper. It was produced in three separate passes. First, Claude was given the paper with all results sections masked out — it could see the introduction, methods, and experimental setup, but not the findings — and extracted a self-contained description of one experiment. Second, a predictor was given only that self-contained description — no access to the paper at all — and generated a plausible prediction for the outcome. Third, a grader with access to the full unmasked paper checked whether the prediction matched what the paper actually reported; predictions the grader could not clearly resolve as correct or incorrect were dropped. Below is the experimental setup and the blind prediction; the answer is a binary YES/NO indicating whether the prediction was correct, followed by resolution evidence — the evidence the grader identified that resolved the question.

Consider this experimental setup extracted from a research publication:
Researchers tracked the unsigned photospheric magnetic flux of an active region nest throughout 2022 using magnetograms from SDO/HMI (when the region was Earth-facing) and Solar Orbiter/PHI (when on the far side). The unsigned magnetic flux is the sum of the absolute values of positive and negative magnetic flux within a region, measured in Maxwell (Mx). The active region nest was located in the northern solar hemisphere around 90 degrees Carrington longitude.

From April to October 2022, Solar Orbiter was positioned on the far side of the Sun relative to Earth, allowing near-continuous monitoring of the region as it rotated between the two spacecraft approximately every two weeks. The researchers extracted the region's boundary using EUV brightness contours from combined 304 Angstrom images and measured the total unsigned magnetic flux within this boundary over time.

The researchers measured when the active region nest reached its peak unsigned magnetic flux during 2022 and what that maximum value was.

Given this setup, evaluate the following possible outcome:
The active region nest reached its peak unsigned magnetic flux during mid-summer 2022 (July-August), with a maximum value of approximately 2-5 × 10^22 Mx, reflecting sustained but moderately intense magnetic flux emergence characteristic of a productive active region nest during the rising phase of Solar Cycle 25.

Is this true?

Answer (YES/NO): NO